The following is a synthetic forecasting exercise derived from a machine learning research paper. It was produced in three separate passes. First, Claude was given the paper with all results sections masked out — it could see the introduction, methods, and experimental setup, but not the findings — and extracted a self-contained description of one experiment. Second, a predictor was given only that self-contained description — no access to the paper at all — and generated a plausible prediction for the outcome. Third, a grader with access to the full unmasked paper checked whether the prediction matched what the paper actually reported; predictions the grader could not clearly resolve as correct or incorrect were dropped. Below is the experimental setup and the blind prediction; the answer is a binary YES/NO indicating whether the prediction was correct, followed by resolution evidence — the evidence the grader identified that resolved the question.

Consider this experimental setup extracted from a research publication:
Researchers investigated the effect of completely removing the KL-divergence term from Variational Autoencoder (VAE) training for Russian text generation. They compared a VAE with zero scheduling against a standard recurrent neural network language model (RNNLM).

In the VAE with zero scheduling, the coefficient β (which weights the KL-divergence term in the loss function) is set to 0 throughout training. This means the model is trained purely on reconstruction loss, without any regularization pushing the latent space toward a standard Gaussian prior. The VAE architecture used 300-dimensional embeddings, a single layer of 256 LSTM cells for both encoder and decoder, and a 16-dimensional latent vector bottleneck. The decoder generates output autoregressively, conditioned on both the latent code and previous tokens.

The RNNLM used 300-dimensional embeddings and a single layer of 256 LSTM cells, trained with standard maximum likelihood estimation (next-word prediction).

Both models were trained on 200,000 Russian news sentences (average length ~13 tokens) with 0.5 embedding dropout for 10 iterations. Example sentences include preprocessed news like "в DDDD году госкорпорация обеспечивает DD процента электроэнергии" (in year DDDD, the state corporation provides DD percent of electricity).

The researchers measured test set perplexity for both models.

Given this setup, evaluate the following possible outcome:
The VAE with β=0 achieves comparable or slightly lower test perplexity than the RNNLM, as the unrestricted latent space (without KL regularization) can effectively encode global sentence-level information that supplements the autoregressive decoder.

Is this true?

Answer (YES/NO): NO